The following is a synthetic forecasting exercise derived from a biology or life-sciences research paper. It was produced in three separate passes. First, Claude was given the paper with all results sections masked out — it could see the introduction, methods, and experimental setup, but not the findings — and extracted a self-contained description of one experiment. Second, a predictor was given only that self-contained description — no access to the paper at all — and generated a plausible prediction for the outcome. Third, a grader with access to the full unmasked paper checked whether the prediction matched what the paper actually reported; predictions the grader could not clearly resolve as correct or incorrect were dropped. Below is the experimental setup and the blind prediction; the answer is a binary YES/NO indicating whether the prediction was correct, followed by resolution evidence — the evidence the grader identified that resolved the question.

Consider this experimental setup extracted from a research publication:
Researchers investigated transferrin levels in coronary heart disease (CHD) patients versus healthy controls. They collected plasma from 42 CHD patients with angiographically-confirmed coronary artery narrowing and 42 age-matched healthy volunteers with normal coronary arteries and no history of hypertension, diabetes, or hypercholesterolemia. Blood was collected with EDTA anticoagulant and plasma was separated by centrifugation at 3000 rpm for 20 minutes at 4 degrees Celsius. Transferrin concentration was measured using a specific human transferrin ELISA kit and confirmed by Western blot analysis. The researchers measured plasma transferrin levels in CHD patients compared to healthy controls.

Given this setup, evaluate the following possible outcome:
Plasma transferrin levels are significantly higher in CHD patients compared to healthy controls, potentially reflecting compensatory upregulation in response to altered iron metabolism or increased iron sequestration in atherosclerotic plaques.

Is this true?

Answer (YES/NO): YES